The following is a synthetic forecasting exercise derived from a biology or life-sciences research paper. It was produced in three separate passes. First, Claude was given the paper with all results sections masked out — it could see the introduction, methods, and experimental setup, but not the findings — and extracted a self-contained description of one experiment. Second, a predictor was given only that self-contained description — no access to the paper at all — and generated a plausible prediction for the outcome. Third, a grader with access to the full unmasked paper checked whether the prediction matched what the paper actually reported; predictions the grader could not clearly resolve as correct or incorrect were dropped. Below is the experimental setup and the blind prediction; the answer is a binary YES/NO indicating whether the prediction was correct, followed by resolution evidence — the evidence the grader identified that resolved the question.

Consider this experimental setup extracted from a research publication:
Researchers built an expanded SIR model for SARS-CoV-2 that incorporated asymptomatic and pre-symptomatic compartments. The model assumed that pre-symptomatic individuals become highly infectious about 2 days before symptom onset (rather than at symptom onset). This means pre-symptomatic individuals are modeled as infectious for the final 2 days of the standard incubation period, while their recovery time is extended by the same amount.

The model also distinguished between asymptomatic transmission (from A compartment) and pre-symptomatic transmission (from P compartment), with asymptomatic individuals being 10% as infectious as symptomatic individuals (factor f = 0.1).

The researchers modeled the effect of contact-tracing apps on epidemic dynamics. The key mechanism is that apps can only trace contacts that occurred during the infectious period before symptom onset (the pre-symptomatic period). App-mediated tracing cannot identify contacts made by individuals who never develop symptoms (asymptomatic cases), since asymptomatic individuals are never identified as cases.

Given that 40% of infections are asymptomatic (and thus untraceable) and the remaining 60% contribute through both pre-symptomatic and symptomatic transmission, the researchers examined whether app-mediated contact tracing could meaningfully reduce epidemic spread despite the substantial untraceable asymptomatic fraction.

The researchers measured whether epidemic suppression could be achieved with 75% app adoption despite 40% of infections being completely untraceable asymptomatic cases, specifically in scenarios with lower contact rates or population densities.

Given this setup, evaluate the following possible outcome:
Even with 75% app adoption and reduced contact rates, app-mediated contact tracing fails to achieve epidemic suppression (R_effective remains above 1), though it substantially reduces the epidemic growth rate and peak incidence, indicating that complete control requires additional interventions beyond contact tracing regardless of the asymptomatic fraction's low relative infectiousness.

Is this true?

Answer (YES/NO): NO